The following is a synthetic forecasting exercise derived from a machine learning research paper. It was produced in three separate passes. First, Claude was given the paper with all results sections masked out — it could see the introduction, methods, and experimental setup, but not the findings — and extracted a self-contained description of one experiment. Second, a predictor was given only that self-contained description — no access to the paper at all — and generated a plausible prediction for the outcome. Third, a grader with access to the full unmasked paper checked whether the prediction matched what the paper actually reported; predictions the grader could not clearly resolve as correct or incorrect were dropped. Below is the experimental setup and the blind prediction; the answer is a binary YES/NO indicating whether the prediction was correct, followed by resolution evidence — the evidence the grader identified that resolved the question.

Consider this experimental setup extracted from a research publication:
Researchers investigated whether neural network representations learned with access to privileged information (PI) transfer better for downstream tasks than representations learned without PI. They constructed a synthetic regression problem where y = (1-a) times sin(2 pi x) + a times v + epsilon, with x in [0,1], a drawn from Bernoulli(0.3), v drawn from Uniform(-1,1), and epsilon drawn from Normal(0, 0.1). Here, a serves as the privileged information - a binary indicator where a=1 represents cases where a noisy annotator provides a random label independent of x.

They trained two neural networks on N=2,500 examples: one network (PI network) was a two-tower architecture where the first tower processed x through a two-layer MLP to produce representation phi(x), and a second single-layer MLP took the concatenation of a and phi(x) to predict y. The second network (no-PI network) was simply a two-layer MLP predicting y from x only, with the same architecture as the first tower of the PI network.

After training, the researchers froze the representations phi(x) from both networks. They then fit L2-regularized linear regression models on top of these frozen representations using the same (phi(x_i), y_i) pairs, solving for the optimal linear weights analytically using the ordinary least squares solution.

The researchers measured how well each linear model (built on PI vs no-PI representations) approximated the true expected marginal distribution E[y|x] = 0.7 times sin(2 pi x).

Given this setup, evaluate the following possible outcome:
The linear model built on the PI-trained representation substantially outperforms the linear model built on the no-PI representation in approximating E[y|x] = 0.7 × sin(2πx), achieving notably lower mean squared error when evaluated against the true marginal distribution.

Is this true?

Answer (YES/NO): YES